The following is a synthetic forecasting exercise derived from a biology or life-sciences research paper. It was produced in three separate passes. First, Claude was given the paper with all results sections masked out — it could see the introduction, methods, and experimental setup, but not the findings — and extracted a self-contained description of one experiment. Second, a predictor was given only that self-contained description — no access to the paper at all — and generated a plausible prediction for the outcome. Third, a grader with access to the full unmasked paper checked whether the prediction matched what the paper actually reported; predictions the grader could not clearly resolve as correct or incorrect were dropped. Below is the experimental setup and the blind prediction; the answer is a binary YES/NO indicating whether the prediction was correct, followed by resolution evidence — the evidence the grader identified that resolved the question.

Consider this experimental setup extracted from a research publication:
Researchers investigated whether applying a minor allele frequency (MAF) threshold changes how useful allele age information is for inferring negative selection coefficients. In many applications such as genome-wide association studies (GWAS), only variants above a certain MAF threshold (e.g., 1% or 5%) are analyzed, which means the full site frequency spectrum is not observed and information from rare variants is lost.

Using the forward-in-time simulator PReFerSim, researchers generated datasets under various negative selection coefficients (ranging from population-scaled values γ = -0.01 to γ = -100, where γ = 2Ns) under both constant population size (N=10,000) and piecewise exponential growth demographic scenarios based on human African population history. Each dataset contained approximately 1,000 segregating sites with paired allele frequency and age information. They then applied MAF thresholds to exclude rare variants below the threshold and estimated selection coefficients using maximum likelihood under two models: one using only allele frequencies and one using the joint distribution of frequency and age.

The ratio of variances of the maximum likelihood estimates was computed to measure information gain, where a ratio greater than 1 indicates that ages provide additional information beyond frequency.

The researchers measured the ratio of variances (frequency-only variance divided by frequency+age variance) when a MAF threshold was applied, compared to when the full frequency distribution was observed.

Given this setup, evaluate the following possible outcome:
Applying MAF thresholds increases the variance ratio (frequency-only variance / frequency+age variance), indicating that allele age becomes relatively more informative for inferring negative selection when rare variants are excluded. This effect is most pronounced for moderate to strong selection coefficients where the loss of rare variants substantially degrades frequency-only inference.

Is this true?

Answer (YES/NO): YES